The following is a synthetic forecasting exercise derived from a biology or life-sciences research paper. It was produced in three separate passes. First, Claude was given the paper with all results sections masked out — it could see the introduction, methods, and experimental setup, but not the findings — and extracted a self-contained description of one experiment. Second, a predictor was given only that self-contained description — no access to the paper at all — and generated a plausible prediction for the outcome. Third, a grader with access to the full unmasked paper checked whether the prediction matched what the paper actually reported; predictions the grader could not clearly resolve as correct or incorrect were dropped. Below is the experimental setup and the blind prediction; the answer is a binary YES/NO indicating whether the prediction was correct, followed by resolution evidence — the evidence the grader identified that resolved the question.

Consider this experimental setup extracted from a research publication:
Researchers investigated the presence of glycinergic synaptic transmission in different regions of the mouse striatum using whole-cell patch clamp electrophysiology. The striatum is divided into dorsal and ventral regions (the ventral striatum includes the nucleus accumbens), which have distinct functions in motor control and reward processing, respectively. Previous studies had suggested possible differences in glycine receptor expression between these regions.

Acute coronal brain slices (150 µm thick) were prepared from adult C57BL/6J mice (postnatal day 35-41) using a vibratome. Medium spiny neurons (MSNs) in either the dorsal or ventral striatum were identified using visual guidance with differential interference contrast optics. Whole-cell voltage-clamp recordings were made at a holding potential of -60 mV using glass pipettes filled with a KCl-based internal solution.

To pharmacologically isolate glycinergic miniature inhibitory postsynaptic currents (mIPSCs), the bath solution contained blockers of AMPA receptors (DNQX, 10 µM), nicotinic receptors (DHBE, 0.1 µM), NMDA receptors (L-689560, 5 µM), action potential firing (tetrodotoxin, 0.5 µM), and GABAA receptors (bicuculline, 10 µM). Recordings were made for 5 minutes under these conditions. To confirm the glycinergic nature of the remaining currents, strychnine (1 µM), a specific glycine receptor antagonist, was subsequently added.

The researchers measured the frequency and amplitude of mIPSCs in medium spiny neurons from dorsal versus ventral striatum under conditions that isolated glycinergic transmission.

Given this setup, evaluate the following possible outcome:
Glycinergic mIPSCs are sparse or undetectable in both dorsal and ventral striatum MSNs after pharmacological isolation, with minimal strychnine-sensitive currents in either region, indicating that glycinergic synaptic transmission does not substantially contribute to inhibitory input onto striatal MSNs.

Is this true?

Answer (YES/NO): NO